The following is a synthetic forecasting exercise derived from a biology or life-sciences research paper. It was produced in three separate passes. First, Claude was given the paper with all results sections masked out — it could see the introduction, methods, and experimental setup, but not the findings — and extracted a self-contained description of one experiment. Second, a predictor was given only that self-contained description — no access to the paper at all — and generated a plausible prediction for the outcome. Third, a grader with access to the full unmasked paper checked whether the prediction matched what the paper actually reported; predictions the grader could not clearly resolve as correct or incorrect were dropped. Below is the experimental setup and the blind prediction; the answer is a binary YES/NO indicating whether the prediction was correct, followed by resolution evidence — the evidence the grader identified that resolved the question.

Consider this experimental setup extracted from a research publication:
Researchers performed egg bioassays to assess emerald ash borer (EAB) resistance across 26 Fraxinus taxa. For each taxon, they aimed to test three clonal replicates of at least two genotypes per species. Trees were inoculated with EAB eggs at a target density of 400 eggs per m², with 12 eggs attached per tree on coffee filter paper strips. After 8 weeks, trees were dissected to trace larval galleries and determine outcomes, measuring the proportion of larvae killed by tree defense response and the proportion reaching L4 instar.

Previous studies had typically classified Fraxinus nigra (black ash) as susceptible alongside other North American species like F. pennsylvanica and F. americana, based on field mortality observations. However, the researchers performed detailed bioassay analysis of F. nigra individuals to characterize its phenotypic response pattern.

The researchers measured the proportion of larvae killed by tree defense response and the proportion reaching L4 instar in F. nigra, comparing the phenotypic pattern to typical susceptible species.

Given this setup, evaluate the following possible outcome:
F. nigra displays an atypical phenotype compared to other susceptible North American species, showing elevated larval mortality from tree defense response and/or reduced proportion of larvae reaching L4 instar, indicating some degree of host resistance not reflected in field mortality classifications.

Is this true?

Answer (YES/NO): NO